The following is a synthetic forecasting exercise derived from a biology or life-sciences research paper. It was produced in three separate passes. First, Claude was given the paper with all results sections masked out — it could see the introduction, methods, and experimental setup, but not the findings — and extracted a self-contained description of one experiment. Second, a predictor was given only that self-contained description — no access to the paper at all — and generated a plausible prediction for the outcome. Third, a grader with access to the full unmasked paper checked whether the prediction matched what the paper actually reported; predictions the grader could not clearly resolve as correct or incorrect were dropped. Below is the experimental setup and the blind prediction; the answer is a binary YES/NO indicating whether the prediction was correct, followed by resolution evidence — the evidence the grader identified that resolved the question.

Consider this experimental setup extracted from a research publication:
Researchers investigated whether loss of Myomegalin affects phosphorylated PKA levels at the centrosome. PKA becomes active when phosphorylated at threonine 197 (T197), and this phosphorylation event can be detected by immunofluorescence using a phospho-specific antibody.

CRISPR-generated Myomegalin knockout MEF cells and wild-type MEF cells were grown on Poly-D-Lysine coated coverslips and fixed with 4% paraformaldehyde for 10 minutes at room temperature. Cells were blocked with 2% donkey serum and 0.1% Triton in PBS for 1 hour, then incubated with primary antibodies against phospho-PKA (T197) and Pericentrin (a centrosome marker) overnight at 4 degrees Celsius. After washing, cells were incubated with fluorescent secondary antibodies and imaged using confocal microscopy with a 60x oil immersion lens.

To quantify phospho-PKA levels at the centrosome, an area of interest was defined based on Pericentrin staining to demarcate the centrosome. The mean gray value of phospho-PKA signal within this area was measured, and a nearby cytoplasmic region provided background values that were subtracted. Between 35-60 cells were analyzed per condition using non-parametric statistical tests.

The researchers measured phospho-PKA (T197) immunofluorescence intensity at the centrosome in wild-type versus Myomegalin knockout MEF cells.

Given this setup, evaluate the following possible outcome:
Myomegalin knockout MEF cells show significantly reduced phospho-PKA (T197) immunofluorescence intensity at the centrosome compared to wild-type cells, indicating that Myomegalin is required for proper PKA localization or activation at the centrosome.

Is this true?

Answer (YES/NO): NO